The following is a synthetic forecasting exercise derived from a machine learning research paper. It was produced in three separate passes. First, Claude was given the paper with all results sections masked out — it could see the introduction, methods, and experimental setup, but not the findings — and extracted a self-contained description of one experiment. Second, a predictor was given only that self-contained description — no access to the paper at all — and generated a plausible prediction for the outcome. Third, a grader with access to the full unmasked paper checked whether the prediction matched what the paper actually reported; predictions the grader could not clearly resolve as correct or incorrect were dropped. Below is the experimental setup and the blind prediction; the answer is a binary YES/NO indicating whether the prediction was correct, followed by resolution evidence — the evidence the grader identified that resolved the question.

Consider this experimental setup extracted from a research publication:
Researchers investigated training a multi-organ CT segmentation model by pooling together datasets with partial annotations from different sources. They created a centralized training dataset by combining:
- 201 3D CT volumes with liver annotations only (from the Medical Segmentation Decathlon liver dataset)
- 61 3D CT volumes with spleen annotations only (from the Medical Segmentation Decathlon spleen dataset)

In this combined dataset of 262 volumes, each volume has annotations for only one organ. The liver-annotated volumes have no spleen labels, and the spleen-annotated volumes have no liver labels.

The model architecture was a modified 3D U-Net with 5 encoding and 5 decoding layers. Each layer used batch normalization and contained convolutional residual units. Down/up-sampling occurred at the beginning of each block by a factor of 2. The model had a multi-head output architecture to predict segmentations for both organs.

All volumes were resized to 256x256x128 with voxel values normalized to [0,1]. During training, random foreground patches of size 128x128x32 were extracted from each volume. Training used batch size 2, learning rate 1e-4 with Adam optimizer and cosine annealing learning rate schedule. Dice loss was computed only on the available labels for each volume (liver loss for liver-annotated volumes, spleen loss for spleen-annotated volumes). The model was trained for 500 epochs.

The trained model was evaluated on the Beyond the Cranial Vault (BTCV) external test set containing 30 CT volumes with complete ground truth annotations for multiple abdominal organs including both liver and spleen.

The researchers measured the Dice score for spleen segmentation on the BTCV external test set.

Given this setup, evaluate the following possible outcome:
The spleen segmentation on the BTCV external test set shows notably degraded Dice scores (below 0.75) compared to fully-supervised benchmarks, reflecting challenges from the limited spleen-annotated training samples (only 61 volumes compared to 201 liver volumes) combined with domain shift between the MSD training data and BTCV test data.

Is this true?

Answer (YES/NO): NO